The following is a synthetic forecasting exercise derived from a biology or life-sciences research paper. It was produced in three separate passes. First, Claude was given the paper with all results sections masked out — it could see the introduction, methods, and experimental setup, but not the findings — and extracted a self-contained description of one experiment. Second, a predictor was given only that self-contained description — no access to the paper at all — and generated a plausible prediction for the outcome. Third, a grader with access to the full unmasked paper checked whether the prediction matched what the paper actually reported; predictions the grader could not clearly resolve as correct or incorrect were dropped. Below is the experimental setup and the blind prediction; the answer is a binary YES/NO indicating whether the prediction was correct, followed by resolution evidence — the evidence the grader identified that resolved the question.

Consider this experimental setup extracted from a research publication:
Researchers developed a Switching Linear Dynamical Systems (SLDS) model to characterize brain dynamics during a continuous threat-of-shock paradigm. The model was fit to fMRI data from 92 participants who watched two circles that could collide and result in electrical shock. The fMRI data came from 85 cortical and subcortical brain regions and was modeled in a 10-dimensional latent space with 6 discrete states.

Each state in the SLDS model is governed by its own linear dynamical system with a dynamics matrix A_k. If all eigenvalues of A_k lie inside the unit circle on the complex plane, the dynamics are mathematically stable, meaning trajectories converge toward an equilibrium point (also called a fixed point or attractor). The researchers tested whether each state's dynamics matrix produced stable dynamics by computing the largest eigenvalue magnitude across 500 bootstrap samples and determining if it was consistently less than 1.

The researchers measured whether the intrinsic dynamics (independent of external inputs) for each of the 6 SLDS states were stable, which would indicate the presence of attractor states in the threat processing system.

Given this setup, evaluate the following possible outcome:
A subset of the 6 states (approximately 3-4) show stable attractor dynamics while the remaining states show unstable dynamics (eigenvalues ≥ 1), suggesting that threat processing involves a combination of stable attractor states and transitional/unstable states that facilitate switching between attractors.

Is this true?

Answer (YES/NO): NO